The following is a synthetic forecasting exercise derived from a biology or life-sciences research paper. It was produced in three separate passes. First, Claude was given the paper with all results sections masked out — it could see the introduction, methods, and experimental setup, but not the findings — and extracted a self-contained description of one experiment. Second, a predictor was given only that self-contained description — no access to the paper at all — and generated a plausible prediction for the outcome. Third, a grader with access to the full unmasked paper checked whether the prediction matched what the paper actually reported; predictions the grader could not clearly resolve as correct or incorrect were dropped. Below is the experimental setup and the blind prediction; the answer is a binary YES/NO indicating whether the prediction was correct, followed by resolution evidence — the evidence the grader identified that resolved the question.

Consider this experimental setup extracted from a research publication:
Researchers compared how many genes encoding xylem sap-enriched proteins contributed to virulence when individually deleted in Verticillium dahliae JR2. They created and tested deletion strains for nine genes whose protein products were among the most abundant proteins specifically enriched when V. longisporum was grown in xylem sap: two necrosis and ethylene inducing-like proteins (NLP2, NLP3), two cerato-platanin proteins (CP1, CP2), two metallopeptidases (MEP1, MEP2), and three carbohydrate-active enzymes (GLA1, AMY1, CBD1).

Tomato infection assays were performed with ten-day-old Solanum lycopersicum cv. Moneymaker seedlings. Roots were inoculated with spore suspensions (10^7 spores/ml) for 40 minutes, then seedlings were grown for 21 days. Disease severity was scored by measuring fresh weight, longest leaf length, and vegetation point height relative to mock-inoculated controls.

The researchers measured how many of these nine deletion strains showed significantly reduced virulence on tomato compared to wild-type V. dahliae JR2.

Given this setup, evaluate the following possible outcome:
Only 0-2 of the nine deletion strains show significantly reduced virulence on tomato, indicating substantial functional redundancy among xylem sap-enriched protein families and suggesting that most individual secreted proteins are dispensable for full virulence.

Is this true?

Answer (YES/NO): YES